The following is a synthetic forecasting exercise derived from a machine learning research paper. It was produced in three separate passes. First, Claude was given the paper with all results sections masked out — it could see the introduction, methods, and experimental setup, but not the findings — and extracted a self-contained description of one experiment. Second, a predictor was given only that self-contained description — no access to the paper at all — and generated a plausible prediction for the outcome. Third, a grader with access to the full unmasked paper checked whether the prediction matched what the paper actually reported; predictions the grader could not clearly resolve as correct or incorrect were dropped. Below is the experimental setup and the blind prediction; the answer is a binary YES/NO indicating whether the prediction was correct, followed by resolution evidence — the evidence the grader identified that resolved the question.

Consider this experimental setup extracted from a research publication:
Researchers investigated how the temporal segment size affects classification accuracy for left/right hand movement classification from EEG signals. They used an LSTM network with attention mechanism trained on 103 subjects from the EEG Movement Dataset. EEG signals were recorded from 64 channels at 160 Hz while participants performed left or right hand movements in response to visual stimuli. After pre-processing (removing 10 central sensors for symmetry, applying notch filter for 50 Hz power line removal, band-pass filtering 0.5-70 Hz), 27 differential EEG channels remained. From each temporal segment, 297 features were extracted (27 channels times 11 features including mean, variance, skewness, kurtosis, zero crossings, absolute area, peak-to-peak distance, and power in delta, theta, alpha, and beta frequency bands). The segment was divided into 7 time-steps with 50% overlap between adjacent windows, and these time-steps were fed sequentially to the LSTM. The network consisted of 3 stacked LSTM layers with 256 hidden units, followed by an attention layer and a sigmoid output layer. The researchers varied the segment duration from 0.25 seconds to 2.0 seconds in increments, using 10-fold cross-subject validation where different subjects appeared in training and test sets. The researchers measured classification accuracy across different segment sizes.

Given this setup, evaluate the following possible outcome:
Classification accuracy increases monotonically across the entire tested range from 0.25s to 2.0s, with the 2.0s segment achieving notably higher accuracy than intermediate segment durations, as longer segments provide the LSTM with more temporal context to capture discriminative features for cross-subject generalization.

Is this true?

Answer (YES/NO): NO